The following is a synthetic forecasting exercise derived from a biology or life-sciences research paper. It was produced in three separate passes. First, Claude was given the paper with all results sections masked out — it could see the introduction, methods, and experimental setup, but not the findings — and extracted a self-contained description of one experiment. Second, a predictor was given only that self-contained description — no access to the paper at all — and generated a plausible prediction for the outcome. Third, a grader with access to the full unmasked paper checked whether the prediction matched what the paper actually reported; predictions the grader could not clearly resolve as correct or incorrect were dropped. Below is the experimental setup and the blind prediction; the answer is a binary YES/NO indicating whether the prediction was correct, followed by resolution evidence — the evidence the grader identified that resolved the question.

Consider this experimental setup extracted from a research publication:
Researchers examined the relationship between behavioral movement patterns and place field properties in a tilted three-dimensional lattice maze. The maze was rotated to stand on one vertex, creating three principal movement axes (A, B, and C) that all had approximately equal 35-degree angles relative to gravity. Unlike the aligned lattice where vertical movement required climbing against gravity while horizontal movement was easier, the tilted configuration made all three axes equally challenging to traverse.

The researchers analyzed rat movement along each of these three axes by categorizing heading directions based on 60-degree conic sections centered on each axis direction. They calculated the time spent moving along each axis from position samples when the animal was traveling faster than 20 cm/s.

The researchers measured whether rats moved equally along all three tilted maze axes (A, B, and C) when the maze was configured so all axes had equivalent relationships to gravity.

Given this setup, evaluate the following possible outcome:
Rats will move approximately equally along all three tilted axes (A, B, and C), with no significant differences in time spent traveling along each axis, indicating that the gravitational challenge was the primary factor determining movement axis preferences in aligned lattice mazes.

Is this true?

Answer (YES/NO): YES